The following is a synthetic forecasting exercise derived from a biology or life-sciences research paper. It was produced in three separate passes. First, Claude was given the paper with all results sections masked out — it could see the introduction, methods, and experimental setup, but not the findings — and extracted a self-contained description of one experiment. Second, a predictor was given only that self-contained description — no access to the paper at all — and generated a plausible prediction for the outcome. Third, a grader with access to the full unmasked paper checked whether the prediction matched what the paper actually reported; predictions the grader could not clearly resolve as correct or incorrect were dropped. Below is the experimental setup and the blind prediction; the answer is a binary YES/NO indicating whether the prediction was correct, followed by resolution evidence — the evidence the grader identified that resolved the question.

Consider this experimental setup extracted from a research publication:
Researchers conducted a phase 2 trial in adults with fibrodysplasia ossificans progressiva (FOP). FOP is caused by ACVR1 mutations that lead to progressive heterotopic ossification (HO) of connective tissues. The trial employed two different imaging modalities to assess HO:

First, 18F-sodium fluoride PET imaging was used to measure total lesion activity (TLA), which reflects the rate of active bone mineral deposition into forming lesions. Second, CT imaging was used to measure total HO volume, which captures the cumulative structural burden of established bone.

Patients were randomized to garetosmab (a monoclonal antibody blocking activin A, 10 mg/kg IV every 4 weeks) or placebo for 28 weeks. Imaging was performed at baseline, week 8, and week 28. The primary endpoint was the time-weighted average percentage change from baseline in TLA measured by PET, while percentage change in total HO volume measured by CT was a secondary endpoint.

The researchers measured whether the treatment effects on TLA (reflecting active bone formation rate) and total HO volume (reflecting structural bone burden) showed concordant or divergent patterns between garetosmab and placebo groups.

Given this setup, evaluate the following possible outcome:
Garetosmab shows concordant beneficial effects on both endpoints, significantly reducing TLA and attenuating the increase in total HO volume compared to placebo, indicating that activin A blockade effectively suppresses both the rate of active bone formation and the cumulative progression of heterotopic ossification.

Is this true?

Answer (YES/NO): NO